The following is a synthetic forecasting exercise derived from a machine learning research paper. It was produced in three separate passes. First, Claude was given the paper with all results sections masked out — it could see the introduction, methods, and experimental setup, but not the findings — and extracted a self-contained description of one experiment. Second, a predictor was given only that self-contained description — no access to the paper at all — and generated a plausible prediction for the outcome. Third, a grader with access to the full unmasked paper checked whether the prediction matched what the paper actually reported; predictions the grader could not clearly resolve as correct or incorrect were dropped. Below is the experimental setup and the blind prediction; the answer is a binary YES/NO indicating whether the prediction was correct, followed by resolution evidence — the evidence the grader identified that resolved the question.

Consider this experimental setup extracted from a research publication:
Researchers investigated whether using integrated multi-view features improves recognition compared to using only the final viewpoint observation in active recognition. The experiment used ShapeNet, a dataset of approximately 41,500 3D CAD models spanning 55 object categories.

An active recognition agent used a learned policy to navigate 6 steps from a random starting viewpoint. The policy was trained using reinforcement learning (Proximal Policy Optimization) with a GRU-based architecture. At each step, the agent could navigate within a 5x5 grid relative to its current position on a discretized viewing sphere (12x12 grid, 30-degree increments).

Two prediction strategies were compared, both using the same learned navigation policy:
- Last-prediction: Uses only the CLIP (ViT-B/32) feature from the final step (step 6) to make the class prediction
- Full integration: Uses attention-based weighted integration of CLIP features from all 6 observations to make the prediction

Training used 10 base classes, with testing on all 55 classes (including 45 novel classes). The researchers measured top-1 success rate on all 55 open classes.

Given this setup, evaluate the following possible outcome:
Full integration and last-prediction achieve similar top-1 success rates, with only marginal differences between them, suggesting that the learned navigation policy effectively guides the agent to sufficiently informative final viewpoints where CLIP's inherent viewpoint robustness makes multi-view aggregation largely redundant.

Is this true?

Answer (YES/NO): NO